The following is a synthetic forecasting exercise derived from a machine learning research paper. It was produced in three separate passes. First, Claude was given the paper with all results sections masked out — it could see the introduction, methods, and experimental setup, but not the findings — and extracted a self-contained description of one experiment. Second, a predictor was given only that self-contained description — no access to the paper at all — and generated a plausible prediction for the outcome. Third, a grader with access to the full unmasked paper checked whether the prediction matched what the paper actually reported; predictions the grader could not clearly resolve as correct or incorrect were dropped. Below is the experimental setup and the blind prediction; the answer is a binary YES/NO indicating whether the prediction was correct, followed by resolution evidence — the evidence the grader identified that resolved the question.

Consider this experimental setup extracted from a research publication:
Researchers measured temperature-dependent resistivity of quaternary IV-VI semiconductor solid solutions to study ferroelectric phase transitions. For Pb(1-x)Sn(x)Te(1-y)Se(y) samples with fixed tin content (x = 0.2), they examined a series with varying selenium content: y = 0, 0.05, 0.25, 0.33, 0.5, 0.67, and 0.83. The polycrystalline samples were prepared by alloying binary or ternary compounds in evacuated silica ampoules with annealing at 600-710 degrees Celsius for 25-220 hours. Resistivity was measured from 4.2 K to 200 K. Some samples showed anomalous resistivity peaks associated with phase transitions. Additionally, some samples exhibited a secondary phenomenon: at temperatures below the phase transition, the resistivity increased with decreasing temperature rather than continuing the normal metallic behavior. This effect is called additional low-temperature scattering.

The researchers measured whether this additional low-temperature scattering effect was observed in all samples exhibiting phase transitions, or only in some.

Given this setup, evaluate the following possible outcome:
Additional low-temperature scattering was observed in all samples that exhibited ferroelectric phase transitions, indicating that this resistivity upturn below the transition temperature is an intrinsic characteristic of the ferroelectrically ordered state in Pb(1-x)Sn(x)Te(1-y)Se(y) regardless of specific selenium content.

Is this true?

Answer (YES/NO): NO